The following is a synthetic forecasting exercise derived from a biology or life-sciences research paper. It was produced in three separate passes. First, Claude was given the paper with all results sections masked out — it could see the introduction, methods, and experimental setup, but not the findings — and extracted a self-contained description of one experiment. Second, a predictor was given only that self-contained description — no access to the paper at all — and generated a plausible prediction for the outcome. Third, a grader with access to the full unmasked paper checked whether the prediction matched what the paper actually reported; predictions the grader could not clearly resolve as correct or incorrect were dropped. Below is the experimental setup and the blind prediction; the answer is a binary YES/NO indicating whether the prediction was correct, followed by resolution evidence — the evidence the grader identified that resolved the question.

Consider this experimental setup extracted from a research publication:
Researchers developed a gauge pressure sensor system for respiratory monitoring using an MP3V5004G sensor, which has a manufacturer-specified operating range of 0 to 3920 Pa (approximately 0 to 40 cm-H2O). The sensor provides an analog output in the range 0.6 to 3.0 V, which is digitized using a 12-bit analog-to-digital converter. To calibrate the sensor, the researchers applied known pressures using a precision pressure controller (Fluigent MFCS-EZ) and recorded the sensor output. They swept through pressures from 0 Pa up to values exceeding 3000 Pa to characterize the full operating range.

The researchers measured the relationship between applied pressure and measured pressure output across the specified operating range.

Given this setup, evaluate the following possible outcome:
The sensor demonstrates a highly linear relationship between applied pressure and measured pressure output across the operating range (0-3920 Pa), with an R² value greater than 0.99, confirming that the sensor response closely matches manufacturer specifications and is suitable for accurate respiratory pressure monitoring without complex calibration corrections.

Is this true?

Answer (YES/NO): NO